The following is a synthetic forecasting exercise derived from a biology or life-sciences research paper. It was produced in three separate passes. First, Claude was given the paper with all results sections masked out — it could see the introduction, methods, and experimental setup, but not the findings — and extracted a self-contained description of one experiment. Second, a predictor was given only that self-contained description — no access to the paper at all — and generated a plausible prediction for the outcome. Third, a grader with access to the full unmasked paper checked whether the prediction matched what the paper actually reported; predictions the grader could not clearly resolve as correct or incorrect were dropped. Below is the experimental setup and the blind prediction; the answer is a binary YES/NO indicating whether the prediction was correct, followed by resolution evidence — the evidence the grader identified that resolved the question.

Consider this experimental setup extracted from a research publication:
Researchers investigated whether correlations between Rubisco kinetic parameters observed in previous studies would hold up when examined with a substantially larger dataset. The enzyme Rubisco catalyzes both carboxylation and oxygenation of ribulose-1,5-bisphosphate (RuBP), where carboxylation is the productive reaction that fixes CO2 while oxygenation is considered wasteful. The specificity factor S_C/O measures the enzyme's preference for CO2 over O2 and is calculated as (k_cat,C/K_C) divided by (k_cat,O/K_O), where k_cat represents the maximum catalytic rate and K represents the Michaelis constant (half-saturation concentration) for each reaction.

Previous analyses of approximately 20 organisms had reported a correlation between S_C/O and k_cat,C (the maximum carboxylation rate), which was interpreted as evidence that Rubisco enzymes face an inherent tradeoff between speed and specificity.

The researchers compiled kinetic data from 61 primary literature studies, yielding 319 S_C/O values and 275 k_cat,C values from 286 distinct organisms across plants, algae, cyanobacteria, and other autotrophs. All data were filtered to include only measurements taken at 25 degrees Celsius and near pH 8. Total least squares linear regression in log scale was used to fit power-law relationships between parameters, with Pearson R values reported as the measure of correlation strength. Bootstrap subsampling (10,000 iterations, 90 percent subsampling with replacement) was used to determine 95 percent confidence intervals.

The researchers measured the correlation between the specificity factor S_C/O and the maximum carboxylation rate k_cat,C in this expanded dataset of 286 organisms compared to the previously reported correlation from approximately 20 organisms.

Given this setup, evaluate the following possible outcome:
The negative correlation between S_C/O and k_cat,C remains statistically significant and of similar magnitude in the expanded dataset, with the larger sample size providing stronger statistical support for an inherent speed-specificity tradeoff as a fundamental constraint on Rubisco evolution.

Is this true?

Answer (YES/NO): NO